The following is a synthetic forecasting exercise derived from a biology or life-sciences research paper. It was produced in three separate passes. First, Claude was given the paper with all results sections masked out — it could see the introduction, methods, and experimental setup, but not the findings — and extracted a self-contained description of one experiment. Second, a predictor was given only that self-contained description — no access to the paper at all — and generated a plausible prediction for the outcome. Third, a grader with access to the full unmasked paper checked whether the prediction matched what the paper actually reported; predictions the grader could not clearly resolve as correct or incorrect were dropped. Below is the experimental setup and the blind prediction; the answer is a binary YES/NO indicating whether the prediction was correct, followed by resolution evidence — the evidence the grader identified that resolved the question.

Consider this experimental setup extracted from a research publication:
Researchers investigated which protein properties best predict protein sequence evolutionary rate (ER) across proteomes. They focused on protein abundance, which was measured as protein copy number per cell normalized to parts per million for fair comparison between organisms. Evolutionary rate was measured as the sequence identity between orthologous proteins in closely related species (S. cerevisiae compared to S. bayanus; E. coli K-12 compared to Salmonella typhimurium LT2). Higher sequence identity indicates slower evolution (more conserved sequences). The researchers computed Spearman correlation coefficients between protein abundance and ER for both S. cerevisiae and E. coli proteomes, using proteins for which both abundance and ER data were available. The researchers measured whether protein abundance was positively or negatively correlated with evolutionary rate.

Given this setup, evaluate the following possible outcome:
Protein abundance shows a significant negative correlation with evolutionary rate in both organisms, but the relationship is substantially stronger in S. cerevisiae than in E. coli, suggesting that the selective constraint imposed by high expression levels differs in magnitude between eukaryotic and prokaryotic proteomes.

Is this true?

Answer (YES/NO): NO